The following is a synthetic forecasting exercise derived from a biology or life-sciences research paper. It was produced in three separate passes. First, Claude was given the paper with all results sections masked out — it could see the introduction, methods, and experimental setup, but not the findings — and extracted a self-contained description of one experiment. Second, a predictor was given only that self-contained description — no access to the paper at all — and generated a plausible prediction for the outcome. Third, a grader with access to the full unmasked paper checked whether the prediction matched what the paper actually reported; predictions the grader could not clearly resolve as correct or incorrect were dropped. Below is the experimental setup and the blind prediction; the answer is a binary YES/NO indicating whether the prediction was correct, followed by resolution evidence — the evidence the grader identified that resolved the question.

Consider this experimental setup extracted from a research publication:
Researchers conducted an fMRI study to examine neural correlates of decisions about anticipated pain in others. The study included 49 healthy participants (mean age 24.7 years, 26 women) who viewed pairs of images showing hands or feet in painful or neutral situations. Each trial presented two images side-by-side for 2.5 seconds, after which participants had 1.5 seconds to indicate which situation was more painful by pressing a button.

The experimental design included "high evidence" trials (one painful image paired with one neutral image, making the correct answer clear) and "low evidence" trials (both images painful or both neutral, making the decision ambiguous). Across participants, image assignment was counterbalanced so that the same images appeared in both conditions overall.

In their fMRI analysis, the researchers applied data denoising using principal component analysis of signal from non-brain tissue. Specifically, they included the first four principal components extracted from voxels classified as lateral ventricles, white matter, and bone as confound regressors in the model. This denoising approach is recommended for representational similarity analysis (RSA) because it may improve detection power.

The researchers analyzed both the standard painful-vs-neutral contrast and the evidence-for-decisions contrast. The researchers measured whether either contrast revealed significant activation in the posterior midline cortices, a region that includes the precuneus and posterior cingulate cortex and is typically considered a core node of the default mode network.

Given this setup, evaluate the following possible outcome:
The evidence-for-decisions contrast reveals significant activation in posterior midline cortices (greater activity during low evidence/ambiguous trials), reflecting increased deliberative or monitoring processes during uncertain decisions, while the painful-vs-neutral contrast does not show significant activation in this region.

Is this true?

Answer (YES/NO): NO